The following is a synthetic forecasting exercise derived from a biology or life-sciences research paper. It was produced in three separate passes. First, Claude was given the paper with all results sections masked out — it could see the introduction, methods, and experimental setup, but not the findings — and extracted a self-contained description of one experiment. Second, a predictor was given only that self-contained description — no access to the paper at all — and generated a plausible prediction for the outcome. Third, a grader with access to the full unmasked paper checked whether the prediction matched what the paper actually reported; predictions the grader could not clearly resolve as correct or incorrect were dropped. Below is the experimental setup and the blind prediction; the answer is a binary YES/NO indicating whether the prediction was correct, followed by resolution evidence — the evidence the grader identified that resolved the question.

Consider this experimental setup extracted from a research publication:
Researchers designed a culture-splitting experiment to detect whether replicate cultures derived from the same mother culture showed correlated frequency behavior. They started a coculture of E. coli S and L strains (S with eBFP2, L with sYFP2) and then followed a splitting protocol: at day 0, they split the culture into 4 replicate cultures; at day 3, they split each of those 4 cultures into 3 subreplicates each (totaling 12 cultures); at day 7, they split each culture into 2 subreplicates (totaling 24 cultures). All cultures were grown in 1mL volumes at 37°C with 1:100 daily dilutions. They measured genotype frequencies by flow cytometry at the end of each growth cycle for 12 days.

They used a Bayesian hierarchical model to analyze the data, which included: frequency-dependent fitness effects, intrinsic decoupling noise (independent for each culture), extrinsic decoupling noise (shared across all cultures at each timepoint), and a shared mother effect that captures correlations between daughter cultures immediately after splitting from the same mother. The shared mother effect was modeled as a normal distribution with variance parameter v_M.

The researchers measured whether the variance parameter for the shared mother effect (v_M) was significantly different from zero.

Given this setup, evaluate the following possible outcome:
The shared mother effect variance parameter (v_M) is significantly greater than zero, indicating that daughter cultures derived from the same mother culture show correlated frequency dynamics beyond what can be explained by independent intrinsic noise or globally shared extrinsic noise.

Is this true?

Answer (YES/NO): NO